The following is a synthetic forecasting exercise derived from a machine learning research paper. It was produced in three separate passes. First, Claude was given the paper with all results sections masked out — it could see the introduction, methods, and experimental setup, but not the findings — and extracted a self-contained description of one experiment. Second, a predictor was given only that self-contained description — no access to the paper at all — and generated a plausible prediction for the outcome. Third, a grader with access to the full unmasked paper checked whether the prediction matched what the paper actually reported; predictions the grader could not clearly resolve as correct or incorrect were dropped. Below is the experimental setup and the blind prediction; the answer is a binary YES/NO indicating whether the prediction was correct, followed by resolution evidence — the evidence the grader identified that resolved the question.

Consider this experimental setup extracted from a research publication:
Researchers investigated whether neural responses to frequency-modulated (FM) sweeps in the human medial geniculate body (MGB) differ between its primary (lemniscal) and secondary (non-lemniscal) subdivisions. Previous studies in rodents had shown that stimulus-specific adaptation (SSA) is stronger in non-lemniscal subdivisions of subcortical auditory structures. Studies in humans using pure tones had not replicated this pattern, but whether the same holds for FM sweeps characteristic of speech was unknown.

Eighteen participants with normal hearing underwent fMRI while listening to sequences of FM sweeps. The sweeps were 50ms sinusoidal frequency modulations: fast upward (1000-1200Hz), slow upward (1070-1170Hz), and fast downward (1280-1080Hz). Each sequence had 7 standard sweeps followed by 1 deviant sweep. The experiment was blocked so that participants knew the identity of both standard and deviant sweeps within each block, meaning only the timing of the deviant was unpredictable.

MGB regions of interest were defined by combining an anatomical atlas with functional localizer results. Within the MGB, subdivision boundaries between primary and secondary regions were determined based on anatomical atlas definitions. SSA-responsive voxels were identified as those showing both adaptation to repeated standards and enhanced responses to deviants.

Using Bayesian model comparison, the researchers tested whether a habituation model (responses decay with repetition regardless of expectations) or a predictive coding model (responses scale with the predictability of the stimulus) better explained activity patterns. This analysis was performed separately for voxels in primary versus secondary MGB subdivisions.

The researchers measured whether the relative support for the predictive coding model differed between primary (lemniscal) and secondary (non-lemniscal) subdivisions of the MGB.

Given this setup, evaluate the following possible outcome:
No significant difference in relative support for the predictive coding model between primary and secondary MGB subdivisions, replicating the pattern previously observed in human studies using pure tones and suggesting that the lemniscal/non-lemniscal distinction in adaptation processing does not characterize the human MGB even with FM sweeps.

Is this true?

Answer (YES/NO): YES